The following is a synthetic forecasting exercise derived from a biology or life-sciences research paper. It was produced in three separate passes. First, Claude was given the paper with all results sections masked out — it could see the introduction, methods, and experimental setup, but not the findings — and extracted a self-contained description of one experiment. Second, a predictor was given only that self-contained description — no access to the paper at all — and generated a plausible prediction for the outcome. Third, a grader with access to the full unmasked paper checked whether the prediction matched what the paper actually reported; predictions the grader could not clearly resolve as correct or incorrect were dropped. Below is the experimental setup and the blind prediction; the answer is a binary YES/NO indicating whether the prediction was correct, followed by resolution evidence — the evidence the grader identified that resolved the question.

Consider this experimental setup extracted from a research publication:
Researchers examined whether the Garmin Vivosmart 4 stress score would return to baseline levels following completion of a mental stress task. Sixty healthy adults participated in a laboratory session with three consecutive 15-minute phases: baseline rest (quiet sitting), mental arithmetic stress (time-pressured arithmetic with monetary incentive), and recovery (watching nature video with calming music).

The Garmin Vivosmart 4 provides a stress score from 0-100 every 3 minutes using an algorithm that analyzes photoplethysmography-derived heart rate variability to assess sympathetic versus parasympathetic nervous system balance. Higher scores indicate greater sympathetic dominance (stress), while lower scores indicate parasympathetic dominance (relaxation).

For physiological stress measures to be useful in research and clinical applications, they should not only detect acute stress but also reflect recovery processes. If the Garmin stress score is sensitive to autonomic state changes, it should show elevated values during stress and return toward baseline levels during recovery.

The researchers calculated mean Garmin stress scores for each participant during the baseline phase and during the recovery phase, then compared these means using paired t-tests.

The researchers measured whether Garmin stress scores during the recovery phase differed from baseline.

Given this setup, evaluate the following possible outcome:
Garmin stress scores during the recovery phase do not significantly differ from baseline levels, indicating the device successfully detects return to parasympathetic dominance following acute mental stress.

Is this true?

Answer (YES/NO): NO